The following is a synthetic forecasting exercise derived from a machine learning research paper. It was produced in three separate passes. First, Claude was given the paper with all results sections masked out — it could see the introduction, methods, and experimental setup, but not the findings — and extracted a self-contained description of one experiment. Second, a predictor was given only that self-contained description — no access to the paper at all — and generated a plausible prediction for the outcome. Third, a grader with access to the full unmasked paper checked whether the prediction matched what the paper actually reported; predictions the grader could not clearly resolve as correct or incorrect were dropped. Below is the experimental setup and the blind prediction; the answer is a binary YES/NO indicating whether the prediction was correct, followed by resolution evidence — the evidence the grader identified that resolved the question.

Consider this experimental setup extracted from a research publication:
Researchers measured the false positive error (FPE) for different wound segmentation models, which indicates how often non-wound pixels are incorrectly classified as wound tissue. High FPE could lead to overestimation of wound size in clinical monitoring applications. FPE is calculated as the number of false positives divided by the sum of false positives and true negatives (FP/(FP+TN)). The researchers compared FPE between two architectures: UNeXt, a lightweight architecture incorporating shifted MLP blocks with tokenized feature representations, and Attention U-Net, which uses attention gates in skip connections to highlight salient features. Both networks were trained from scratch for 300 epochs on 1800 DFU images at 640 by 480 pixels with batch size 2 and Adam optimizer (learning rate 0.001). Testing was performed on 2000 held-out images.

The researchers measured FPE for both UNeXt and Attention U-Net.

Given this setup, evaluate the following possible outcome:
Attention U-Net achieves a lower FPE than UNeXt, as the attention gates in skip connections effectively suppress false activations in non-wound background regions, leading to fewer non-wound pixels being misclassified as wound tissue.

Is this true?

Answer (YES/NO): NO